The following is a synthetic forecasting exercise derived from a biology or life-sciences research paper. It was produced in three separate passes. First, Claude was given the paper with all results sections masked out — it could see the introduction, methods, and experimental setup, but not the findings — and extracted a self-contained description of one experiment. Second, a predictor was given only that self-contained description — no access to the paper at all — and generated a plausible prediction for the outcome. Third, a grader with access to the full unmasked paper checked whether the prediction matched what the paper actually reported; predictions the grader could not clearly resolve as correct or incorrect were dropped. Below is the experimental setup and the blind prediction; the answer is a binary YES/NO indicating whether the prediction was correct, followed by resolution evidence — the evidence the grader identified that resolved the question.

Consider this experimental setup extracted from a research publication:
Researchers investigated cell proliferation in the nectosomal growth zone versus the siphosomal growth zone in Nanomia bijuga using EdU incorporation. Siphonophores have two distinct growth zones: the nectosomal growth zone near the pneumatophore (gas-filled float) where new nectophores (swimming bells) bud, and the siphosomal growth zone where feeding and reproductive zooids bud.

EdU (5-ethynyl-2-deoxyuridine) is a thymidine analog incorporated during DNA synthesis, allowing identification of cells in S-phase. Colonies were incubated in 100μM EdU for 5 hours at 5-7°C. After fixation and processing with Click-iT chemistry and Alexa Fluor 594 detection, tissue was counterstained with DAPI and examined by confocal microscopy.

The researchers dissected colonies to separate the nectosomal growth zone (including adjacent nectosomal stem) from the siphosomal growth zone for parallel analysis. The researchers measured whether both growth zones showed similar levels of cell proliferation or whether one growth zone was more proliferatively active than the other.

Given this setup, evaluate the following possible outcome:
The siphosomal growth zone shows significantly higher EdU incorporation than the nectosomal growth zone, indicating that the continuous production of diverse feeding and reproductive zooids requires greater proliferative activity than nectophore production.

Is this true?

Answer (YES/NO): NO